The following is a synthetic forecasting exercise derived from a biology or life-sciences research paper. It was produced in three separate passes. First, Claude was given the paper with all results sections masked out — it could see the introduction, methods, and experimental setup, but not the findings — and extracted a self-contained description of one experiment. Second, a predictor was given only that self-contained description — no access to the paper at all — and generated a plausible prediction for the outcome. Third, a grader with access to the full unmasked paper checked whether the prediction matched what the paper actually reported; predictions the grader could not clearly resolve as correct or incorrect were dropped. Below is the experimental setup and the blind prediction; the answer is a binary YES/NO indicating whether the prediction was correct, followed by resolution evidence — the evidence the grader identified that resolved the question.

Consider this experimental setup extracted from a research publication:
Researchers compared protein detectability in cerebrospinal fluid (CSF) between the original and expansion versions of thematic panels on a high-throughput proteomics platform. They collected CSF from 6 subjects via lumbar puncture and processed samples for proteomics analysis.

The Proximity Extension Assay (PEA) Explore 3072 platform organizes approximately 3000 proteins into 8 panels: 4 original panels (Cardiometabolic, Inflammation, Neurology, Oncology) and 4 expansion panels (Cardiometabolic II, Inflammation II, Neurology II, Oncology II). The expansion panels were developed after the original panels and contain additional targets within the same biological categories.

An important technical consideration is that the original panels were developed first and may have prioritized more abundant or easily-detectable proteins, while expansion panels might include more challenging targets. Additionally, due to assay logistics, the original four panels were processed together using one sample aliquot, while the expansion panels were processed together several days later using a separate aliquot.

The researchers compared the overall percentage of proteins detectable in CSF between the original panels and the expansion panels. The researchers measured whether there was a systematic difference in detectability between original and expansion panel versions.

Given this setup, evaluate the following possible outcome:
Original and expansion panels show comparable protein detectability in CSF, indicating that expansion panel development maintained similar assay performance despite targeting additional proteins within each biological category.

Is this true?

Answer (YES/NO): NO